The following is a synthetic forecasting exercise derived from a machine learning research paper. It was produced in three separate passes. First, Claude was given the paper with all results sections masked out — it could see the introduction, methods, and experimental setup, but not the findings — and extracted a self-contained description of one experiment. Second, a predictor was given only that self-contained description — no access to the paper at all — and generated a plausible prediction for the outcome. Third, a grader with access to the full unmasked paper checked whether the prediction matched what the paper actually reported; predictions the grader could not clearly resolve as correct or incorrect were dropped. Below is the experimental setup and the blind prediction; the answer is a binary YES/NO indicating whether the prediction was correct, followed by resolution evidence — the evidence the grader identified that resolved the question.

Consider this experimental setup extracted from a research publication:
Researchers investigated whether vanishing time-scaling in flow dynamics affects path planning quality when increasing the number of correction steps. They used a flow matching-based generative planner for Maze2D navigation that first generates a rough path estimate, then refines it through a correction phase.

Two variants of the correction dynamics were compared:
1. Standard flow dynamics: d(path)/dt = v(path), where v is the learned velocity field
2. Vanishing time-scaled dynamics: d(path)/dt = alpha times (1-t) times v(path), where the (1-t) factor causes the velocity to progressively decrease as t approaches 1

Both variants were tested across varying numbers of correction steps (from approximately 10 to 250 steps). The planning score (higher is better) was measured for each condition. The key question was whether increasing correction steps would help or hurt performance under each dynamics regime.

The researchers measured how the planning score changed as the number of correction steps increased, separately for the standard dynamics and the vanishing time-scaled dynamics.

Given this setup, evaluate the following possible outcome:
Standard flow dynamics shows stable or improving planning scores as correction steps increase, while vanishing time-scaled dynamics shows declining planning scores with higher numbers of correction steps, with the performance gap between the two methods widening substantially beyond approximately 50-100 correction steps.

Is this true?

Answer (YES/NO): NO